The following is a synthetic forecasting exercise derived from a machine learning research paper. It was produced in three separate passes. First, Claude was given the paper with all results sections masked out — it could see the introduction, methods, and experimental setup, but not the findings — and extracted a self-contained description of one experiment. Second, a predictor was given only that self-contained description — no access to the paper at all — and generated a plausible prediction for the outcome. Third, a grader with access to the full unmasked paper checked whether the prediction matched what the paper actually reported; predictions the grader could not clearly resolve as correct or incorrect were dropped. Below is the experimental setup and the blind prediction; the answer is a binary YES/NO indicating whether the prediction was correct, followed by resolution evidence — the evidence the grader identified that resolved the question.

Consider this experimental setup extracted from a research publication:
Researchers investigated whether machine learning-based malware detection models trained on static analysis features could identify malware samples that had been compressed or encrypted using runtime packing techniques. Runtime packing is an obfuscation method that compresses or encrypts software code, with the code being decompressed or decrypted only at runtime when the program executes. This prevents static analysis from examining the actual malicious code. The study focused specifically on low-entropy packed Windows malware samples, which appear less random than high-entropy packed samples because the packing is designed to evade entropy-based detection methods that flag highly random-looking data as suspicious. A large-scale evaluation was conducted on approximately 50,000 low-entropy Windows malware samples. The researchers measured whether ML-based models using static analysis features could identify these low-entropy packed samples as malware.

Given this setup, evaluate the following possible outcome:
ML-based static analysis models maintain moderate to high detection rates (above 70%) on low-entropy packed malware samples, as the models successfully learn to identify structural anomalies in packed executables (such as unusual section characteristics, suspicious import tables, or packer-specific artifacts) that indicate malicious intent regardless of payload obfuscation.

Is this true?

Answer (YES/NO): NO